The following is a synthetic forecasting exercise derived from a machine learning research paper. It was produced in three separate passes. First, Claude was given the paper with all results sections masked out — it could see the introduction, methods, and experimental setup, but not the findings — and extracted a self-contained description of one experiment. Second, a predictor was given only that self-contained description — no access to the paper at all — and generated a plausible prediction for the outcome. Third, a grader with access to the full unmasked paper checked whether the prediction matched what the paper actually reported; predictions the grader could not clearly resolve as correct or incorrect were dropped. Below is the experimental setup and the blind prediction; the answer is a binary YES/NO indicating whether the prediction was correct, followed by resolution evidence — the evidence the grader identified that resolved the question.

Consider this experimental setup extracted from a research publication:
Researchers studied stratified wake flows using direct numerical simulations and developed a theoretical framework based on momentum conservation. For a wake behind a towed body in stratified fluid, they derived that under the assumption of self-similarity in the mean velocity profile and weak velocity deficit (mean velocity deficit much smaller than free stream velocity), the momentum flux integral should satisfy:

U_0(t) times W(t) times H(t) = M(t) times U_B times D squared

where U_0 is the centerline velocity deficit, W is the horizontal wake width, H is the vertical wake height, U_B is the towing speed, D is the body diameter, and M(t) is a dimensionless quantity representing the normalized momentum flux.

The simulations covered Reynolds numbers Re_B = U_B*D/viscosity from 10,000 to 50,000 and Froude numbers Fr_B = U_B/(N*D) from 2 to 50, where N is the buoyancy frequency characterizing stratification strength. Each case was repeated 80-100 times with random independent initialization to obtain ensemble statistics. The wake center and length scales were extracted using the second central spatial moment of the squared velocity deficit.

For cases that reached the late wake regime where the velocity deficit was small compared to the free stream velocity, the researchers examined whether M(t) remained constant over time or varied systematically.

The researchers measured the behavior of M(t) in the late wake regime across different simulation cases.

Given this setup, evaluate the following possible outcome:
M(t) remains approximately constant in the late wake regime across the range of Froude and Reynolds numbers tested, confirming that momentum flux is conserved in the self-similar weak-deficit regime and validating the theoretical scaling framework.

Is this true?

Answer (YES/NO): YES